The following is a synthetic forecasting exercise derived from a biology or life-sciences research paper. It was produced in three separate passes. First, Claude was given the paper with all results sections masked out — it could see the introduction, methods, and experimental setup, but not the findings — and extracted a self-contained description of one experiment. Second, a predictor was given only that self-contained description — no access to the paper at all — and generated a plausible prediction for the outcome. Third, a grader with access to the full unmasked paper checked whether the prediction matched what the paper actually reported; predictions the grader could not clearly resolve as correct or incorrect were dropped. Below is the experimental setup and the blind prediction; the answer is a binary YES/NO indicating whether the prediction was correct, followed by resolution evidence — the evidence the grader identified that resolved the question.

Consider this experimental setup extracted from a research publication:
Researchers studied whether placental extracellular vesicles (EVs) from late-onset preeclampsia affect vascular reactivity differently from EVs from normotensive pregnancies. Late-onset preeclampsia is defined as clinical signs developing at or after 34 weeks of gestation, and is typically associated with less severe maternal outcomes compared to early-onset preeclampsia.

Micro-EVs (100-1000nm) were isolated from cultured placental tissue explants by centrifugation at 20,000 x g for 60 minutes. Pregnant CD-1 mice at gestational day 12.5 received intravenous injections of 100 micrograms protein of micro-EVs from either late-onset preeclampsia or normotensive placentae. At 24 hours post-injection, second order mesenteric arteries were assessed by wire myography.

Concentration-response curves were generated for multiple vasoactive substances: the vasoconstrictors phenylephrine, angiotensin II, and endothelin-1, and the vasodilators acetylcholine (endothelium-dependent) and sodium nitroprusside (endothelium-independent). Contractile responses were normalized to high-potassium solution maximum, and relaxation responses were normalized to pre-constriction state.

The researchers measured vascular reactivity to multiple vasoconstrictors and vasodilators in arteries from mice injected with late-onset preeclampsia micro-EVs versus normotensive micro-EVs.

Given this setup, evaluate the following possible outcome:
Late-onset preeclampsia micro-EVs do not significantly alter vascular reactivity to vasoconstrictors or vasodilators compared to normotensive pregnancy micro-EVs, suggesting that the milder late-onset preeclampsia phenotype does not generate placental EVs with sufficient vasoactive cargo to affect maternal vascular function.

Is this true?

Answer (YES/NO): NO